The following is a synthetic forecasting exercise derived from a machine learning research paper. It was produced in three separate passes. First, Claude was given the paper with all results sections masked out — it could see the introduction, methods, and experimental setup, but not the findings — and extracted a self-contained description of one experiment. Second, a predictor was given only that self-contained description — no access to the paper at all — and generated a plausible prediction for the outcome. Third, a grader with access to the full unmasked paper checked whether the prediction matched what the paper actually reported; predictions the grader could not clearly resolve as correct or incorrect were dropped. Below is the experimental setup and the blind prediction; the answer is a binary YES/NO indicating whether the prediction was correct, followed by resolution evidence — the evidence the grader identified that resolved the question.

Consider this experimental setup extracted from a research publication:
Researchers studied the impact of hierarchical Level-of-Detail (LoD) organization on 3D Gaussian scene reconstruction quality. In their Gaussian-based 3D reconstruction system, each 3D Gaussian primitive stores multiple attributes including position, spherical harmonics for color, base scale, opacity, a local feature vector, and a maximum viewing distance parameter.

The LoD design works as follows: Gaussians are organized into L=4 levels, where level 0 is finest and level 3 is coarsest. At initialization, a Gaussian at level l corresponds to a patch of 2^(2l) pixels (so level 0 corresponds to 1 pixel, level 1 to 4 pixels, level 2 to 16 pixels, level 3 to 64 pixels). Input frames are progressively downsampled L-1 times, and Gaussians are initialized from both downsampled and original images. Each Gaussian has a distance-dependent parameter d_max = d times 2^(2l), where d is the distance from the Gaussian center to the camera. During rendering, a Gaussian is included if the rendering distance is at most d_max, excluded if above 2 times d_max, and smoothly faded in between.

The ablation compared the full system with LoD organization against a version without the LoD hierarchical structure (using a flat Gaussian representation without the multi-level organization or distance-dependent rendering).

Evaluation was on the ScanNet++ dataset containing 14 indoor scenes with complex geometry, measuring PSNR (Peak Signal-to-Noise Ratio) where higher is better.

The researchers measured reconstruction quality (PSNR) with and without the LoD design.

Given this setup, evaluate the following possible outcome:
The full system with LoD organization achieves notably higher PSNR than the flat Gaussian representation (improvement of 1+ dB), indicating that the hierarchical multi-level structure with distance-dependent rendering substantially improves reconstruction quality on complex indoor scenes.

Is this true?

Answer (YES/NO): NO